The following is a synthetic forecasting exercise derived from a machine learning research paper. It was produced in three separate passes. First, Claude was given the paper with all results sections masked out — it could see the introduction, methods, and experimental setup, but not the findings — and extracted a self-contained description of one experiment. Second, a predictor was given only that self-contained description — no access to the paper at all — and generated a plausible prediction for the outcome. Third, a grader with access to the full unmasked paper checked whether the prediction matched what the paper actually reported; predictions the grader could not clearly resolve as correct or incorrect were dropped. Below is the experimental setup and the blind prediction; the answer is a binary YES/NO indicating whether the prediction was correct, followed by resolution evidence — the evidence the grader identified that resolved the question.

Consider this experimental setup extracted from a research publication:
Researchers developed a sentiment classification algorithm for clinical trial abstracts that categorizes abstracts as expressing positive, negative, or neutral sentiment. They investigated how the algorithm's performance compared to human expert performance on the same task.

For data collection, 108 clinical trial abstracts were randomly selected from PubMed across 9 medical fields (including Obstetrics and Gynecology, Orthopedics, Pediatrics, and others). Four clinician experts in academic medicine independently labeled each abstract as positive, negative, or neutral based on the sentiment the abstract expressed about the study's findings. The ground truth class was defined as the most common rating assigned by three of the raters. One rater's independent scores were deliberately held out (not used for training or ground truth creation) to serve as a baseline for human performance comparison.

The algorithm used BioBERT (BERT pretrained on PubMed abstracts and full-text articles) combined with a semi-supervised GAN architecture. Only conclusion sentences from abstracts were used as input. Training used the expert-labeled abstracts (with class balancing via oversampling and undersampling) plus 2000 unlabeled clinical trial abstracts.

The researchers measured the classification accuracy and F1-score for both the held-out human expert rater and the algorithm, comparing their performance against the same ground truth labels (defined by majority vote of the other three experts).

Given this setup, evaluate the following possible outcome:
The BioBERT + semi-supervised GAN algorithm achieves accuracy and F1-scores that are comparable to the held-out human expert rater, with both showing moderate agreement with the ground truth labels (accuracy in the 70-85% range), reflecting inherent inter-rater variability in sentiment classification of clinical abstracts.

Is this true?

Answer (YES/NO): NO